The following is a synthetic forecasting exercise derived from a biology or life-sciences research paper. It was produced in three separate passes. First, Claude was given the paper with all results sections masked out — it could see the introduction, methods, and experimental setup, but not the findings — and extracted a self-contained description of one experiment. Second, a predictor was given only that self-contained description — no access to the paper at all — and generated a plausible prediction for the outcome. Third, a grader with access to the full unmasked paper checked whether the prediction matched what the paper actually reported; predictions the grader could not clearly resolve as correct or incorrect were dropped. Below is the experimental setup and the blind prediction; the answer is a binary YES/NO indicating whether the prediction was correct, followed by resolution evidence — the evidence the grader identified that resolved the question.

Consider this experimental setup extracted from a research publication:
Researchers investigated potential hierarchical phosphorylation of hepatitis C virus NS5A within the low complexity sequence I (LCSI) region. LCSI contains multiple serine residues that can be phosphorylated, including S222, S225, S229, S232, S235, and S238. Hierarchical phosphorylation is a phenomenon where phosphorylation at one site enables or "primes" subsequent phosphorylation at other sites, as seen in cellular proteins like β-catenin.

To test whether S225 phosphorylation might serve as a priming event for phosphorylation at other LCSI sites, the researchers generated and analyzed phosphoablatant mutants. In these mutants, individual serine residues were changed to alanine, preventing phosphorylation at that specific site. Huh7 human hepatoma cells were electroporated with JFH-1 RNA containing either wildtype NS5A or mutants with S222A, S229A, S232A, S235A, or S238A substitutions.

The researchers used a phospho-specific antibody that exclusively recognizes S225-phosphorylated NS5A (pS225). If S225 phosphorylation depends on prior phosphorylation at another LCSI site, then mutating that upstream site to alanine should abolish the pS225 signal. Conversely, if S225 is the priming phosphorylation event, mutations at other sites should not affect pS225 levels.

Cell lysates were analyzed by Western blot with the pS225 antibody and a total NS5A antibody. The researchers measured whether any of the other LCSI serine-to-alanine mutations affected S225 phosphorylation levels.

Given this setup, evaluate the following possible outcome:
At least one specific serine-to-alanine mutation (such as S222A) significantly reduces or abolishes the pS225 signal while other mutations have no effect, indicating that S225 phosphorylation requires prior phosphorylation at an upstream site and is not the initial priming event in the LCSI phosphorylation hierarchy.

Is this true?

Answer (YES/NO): NO